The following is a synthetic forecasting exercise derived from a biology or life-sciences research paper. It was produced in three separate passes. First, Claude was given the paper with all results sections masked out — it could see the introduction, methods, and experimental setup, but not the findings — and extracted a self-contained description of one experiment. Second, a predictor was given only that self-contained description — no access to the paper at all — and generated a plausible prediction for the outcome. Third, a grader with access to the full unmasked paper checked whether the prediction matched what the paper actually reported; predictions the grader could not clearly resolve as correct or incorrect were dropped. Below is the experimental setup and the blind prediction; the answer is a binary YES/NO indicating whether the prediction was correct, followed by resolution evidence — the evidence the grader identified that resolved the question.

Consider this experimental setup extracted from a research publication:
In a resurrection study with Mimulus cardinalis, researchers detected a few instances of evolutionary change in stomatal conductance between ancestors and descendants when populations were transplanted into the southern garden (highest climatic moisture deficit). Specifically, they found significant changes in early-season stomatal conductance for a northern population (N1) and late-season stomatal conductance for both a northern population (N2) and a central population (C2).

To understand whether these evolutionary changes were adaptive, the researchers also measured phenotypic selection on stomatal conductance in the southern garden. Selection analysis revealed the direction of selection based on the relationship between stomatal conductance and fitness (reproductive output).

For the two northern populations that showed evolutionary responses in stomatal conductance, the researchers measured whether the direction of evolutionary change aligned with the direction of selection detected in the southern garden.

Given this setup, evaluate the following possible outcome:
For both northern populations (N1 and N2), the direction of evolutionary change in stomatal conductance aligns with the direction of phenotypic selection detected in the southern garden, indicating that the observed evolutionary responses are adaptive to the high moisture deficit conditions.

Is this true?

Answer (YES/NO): NO